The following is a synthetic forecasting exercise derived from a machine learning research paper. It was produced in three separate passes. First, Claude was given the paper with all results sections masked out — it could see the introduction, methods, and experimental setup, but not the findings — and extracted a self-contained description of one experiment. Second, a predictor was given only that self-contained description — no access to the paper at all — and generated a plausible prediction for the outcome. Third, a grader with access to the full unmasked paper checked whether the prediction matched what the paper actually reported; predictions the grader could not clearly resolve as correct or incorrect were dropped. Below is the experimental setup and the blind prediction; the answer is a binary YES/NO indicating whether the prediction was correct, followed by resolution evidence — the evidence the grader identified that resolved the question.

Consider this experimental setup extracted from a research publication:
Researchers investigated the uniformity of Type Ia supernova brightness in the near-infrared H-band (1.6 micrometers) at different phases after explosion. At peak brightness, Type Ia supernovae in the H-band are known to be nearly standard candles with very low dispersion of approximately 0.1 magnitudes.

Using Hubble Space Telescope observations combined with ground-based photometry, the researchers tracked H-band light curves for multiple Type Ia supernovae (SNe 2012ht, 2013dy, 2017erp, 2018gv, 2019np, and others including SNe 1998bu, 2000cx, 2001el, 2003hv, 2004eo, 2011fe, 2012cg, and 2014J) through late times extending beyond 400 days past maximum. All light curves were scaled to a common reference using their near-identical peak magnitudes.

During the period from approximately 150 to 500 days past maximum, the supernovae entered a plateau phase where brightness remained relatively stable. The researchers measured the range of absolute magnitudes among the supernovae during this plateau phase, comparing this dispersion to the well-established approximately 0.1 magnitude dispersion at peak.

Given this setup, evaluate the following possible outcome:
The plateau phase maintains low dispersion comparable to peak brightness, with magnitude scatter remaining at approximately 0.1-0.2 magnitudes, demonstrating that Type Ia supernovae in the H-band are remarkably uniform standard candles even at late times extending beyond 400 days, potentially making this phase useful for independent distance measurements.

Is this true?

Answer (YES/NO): NO